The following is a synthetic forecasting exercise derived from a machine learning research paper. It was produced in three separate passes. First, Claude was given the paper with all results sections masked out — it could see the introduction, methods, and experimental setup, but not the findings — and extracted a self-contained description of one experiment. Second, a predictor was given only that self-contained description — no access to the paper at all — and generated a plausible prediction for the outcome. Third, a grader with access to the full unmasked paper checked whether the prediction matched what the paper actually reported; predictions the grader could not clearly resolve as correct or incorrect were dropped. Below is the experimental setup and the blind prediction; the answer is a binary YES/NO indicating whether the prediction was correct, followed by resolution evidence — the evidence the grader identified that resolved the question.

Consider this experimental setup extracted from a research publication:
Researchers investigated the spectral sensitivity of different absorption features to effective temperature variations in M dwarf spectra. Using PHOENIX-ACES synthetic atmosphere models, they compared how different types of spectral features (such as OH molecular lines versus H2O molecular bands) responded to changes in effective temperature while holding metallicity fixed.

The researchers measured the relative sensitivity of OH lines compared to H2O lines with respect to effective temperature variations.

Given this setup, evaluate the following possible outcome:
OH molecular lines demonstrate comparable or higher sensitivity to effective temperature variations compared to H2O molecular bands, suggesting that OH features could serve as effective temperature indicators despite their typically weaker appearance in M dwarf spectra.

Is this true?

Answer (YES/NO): NO